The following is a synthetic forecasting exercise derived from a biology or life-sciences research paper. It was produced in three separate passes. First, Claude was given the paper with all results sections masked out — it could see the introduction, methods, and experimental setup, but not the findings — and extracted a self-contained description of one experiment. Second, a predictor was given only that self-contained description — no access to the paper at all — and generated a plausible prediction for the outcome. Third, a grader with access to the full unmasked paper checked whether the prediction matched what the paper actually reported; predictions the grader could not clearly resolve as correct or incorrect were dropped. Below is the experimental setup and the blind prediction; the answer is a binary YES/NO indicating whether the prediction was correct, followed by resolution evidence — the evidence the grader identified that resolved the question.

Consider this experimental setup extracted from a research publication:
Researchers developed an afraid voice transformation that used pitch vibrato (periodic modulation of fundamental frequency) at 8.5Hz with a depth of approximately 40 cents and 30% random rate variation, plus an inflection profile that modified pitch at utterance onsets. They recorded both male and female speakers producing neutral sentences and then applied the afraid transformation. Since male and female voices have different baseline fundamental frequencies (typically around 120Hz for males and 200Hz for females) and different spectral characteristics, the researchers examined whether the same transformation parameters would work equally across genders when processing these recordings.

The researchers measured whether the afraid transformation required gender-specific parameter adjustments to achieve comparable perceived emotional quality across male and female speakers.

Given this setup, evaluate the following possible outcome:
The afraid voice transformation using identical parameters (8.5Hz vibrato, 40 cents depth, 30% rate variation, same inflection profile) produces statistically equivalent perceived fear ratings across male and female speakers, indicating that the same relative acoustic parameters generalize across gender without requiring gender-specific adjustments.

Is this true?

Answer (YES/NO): NO